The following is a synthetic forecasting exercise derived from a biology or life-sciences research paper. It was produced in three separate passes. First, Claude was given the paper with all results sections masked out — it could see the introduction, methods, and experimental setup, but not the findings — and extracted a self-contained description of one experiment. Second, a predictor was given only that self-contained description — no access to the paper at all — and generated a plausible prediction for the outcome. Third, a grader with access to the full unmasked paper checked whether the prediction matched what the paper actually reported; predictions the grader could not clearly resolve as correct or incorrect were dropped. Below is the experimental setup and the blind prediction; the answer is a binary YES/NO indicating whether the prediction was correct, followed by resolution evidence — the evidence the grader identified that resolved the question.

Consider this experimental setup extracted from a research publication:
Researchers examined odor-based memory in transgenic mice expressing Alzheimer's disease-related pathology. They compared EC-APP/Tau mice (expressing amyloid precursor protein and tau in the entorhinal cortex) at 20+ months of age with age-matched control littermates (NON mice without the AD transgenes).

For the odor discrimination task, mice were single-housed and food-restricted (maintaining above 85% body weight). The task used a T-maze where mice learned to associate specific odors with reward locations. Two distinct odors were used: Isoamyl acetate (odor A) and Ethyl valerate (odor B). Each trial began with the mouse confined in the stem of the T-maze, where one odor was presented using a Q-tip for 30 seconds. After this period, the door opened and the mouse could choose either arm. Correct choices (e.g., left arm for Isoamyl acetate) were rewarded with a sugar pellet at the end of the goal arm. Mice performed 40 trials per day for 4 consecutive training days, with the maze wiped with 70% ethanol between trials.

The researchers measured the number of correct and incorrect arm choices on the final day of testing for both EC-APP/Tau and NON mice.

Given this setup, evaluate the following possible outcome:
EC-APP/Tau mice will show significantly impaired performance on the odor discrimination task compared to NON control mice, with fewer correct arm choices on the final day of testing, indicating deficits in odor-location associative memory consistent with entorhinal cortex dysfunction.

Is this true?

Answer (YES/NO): YES